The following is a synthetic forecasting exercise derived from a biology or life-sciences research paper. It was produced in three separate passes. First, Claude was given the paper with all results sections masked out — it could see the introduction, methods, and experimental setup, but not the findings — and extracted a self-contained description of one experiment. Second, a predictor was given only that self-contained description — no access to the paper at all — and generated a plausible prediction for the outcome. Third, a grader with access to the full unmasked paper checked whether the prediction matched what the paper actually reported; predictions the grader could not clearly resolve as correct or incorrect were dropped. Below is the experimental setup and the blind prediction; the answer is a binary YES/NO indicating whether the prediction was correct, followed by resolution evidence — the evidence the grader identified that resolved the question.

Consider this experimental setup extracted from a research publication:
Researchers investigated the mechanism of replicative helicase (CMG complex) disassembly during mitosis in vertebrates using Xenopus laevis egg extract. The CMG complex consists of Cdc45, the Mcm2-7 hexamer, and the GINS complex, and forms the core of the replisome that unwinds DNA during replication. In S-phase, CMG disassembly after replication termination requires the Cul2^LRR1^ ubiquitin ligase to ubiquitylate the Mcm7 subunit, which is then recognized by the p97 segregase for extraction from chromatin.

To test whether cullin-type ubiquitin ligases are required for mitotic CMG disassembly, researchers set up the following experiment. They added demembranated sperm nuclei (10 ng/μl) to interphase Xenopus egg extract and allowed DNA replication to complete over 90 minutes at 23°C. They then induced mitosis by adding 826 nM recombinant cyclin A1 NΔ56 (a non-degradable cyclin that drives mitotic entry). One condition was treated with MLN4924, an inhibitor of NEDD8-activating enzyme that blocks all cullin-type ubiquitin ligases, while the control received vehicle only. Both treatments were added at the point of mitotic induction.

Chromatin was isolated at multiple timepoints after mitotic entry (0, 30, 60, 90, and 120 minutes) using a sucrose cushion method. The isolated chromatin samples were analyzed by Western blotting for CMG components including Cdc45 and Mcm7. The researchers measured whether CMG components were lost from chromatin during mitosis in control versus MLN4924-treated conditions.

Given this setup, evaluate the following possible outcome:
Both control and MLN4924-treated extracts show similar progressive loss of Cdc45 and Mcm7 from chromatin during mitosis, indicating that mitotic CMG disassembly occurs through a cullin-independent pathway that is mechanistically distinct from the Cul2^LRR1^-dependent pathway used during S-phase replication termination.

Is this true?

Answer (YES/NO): YES